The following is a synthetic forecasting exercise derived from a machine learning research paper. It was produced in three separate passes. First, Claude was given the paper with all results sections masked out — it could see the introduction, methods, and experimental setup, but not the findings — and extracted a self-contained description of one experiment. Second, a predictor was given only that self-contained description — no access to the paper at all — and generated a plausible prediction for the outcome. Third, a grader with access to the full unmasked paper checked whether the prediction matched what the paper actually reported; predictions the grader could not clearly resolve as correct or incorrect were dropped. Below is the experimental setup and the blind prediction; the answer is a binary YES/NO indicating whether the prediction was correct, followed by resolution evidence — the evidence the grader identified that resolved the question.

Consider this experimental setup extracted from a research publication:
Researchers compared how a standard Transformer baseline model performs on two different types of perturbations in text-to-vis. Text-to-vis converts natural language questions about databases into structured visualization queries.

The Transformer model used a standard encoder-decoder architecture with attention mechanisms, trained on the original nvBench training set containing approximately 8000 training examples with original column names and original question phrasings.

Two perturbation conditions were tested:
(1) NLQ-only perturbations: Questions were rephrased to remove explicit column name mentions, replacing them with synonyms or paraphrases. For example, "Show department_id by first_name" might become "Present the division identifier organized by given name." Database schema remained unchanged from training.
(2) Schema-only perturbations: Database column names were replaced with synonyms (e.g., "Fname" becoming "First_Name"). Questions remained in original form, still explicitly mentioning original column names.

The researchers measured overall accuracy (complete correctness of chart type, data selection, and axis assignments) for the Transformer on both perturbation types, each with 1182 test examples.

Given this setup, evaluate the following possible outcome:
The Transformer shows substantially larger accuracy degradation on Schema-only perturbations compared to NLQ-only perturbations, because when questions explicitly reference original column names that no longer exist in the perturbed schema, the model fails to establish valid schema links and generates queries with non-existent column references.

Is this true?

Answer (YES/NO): YES